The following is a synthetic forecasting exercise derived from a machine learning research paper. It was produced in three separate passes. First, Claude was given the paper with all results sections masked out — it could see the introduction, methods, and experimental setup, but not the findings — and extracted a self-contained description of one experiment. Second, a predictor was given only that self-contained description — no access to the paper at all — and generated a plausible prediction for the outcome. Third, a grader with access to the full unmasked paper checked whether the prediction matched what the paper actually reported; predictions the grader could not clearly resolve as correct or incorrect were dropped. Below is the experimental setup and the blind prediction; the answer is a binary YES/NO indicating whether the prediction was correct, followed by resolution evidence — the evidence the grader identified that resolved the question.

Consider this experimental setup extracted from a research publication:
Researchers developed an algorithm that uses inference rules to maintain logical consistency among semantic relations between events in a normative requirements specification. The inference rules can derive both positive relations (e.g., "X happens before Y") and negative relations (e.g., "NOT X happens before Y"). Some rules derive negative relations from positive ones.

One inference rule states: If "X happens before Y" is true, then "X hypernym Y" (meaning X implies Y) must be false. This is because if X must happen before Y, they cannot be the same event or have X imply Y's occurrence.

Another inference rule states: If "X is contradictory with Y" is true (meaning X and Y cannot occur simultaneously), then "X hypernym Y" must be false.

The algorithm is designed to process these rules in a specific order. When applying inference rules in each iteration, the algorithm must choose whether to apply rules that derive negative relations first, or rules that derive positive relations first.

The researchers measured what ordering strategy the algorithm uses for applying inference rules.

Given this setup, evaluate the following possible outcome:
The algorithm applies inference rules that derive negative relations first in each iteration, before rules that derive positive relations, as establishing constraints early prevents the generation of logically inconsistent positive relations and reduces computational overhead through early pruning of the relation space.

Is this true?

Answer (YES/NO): YES